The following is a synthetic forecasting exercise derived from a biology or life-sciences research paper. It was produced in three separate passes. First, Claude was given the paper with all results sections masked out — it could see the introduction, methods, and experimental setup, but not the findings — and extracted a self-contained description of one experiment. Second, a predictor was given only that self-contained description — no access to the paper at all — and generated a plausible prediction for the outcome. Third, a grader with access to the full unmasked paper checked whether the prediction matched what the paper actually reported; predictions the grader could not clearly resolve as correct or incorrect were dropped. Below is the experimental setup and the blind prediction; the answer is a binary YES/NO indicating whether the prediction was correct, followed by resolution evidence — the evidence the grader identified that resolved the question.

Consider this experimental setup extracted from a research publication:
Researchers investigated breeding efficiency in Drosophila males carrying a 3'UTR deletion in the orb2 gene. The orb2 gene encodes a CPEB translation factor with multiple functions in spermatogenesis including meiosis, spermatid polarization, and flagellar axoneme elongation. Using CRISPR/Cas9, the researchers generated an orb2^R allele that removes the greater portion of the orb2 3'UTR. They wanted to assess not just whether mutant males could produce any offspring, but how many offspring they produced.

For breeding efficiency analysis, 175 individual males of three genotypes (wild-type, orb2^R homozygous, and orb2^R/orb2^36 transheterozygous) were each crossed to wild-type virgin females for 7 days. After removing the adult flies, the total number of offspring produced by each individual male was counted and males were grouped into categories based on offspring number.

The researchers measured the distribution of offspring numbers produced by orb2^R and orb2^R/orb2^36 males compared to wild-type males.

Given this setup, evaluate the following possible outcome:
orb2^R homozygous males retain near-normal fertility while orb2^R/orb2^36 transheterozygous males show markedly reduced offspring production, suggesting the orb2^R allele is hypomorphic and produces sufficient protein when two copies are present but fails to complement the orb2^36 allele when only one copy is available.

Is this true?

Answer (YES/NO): NO